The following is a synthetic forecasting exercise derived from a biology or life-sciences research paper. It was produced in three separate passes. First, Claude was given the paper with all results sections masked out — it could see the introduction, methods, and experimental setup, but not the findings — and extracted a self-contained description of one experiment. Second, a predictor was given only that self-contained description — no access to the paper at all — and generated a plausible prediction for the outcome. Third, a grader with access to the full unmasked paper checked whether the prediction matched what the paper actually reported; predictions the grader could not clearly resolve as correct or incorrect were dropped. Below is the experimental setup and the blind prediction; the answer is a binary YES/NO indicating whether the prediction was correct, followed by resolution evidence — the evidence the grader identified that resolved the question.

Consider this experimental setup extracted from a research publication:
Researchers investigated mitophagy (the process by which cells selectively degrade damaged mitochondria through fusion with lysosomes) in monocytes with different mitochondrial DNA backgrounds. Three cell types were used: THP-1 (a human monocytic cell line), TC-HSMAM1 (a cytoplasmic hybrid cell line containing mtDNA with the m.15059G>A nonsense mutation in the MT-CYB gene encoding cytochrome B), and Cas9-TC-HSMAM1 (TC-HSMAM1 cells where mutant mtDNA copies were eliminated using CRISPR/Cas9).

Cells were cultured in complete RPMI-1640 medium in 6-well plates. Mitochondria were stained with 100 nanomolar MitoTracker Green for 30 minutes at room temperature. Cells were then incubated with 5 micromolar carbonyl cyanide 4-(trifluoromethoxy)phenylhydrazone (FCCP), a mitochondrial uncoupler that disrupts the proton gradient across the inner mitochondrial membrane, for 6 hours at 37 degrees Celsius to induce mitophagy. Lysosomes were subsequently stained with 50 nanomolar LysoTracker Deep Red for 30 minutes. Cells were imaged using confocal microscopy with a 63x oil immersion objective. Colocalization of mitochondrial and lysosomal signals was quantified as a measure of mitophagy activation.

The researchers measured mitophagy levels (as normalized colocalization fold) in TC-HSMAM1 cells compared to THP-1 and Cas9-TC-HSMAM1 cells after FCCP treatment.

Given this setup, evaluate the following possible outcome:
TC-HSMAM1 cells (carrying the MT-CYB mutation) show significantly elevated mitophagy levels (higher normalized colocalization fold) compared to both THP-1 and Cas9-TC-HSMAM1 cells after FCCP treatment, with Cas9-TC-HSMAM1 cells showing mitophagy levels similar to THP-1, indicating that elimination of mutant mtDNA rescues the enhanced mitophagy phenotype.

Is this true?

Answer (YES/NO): NO